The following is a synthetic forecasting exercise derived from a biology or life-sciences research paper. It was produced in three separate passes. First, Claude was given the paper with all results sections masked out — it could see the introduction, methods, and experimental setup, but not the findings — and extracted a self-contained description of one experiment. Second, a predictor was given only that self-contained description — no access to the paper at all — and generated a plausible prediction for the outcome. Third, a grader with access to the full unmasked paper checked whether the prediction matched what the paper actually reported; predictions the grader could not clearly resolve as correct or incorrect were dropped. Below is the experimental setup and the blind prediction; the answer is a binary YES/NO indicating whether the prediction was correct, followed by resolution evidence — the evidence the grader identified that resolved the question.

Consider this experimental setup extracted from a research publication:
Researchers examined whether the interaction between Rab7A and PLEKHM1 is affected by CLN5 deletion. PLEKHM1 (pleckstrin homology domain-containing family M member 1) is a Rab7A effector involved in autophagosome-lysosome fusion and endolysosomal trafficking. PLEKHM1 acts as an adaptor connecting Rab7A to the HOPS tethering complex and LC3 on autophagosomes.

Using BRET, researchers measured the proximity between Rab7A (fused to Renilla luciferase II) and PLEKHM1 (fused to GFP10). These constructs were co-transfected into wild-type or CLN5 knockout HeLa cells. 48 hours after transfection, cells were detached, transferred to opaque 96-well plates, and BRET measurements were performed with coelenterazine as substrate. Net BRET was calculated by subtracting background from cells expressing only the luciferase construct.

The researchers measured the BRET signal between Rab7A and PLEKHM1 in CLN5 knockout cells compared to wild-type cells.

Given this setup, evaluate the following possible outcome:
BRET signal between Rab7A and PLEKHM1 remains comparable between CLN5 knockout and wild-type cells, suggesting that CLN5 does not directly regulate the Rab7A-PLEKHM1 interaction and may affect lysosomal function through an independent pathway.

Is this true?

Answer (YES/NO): YES